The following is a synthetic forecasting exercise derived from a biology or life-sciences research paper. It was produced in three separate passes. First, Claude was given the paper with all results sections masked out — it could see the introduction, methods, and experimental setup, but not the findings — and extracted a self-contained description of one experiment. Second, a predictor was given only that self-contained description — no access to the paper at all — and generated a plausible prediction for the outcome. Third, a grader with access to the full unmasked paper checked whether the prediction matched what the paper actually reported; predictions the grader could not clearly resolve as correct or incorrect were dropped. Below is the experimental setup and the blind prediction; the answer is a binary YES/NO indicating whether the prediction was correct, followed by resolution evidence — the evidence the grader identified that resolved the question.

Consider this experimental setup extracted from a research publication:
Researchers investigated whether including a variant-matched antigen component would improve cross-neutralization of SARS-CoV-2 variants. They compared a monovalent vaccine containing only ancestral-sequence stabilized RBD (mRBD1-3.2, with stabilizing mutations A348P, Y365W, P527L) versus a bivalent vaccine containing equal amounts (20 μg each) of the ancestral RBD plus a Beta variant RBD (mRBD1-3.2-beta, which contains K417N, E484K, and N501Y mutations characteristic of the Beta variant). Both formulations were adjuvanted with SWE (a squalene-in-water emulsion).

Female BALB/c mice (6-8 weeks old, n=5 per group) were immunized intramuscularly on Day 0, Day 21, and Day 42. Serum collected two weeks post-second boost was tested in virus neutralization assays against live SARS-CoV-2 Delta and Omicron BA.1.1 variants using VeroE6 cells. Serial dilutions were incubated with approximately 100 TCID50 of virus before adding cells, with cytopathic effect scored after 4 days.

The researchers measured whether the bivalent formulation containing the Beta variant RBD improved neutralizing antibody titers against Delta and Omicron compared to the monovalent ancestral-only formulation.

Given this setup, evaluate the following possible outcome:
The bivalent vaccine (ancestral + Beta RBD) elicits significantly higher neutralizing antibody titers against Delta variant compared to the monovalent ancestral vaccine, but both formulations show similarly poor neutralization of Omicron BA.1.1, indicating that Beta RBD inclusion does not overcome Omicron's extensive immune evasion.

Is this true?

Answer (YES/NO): NO